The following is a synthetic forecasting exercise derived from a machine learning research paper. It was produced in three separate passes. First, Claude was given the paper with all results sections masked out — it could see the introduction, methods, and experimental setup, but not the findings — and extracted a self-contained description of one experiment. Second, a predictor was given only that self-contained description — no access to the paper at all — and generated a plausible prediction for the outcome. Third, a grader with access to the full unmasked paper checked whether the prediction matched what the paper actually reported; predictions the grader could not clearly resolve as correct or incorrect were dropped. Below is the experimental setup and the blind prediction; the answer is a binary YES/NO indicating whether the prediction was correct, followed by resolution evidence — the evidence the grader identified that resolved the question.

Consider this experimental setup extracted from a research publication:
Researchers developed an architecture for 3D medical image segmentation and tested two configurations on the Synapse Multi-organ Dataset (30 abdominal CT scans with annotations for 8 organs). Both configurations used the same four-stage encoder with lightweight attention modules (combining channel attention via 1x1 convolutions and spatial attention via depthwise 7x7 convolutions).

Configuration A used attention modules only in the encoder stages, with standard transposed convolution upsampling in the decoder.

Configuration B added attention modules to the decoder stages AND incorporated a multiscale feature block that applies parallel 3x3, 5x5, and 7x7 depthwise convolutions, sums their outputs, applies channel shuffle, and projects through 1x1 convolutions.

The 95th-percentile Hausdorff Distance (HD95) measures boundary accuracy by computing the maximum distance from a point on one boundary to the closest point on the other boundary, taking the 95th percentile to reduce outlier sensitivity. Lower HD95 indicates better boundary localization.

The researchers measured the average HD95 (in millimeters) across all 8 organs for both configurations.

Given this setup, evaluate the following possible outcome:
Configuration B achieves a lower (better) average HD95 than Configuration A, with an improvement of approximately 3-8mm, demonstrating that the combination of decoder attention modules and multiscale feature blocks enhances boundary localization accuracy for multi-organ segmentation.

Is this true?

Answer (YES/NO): YES